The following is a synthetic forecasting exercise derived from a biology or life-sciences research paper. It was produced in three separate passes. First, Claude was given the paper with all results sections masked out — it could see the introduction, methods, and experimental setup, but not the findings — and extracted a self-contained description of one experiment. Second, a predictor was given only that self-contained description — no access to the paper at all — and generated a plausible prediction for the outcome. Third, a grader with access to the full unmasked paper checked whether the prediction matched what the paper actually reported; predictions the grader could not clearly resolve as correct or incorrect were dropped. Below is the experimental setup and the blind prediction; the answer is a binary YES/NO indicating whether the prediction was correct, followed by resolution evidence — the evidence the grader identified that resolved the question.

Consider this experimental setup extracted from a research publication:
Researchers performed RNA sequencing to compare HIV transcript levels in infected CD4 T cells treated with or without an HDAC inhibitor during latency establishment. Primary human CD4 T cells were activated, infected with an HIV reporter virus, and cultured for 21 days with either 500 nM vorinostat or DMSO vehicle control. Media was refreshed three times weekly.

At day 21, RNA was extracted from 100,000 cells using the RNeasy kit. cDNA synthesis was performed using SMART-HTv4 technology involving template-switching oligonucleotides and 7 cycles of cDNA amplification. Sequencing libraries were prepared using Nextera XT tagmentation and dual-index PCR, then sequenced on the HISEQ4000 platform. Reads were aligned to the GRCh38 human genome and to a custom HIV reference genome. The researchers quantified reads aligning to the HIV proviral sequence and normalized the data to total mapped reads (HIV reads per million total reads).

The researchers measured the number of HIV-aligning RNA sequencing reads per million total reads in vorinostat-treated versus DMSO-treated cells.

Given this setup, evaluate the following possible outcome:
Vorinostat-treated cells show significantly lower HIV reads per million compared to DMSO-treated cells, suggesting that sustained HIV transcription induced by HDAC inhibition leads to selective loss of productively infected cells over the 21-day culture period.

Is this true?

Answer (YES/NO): NO